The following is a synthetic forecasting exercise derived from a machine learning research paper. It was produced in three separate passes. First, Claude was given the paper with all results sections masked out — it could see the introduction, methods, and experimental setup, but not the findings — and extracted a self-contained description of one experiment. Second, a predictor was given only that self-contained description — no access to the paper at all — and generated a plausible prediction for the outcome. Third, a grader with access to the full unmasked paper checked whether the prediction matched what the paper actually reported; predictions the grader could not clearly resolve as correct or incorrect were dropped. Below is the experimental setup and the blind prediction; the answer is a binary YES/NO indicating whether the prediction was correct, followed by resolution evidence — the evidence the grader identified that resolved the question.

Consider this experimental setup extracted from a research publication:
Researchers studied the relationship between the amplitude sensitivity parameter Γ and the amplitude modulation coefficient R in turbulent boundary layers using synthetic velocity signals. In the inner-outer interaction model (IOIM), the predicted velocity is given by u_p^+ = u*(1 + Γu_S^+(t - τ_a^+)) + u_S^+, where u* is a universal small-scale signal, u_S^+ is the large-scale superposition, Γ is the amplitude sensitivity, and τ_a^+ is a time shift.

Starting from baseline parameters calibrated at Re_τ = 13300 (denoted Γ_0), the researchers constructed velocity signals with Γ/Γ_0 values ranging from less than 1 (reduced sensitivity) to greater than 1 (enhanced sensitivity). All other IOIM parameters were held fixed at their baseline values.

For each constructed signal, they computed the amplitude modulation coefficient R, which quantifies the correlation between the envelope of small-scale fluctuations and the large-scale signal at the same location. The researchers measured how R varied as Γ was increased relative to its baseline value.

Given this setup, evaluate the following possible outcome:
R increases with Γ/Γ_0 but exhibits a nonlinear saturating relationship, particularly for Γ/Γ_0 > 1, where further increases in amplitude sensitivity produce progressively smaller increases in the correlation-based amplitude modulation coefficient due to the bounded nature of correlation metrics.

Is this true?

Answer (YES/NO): NO